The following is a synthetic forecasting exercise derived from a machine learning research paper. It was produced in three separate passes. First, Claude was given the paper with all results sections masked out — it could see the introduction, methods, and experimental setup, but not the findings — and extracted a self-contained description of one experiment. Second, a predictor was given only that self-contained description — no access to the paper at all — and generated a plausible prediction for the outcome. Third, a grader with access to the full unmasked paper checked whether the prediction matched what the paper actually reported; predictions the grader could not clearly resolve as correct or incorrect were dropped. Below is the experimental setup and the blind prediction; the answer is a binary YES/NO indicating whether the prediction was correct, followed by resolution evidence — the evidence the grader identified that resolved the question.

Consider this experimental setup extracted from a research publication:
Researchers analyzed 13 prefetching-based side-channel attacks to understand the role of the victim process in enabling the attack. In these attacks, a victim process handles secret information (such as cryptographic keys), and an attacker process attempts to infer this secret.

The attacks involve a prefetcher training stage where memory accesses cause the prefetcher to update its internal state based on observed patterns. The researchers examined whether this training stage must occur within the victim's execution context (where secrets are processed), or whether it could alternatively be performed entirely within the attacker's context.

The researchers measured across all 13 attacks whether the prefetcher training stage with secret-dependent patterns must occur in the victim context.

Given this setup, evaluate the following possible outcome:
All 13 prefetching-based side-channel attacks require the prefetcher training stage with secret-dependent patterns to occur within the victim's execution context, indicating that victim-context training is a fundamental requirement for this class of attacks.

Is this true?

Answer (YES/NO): YES